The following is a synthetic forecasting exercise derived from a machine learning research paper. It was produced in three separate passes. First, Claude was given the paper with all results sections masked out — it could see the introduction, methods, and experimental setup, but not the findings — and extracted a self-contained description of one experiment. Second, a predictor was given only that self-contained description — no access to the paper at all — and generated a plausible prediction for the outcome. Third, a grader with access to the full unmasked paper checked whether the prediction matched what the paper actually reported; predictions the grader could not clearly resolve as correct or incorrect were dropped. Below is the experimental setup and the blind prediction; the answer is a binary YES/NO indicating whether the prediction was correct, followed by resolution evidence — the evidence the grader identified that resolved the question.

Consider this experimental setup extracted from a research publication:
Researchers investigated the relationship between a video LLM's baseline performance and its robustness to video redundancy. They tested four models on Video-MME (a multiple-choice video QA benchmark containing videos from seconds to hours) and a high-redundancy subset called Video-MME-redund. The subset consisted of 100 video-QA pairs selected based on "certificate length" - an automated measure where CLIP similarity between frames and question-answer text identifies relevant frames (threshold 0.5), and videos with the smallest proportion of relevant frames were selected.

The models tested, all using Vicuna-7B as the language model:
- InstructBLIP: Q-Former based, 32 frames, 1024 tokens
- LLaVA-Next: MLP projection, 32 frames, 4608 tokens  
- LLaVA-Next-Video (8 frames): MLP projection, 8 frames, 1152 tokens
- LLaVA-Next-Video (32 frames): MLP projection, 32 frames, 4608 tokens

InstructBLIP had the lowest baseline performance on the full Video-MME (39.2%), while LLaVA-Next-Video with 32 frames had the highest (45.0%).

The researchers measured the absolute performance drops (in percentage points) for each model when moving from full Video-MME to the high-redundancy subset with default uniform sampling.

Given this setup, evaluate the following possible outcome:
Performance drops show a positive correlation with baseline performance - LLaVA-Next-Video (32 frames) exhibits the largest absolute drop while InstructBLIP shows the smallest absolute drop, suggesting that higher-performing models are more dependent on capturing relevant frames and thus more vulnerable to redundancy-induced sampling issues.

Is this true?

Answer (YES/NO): NO